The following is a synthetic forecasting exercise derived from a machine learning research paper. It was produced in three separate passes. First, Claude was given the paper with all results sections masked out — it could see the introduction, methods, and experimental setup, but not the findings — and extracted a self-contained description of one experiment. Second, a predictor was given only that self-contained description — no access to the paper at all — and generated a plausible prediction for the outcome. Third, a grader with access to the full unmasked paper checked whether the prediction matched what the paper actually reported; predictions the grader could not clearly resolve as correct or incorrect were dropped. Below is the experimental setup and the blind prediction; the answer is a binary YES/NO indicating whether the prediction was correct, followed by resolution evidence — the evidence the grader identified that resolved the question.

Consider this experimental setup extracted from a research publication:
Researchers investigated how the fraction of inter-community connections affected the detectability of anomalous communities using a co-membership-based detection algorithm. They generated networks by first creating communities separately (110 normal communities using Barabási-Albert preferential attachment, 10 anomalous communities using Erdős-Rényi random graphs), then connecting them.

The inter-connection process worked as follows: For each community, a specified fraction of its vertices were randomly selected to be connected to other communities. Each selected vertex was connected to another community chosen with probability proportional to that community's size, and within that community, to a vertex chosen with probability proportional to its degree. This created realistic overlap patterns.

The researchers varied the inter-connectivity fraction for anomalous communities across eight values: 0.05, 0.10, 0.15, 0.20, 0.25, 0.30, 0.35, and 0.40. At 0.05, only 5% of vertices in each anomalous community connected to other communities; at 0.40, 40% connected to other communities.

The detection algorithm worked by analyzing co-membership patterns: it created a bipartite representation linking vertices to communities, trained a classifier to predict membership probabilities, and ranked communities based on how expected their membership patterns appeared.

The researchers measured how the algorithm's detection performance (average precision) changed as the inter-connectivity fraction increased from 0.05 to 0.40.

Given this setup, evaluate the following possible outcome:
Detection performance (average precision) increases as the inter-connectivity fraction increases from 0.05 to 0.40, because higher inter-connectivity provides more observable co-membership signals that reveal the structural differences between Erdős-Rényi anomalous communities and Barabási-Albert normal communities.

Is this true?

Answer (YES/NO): YES